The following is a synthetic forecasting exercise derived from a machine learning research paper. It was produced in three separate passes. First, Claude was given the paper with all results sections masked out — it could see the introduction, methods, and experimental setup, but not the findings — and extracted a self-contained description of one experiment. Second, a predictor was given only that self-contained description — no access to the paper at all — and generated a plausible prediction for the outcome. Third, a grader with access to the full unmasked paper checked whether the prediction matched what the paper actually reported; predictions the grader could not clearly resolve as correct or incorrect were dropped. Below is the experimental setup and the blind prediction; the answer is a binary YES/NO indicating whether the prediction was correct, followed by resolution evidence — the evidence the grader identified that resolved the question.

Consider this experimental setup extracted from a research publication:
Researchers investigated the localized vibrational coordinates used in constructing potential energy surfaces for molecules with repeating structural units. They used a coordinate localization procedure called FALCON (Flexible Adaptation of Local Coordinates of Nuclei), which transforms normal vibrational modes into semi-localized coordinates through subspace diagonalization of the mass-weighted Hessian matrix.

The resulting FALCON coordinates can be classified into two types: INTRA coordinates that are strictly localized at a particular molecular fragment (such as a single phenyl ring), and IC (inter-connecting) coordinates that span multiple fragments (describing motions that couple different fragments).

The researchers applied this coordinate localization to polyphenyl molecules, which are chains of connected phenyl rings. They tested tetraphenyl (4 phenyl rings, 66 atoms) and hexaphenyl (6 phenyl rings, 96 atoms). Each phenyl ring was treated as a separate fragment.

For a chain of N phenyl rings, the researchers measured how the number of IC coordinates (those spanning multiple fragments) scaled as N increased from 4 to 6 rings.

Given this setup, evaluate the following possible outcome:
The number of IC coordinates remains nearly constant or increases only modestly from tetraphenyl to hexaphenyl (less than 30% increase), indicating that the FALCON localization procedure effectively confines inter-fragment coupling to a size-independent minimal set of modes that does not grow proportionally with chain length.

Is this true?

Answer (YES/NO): NO